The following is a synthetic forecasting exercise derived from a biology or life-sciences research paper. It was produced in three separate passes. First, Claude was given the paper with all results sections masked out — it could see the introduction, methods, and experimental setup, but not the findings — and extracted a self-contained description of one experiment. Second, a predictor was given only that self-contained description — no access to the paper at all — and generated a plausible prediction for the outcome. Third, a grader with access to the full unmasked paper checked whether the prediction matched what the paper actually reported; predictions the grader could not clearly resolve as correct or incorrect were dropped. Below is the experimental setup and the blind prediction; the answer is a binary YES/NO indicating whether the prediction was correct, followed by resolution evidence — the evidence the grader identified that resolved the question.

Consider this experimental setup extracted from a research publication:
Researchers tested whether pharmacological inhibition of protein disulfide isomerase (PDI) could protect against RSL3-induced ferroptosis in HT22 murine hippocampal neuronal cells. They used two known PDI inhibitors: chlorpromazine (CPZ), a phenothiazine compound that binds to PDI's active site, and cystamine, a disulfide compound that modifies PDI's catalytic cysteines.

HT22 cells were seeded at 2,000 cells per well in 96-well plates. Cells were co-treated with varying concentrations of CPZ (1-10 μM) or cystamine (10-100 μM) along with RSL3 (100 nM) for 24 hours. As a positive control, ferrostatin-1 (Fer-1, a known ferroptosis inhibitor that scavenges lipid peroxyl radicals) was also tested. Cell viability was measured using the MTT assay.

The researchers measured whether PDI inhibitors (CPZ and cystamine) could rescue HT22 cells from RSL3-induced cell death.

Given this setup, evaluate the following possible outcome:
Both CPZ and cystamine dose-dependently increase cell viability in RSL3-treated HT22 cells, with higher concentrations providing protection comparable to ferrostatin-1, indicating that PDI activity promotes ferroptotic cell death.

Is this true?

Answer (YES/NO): NO